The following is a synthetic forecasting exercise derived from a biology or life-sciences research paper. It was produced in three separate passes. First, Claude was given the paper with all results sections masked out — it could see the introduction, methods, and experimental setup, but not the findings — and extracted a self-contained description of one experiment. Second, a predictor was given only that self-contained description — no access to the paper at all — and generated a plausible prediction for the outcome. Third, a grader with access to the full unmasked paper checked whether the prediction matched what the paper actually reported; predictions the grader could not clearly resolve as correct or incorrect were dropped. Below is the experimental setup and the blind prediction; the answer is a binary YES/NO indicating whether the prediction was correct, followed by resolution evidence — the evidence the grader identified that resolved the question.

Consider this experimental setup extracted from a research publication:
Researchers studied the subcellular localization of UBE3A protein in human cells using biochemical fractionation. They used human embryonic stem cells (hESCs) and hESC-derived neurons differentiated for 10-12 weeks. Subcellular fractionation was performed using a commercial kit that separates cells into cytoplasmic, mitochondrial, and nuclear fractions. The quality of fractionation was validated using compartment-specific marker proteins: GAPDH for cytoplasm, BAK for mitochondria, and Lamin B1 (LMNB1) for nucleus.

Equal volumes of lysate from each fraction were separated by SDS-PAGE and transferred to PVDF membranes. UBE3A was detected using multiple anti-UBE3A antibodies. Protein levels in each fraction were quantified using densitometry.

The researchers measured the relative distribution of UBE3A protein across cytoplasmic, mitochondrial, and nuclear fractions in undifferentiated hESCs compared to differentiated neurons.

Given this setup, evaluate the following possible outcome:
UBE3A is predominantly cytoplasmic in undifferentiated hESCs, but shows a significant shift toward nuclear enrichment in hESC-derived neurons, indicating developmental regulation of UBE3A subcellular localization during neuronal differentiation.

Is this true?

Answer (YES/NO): NO